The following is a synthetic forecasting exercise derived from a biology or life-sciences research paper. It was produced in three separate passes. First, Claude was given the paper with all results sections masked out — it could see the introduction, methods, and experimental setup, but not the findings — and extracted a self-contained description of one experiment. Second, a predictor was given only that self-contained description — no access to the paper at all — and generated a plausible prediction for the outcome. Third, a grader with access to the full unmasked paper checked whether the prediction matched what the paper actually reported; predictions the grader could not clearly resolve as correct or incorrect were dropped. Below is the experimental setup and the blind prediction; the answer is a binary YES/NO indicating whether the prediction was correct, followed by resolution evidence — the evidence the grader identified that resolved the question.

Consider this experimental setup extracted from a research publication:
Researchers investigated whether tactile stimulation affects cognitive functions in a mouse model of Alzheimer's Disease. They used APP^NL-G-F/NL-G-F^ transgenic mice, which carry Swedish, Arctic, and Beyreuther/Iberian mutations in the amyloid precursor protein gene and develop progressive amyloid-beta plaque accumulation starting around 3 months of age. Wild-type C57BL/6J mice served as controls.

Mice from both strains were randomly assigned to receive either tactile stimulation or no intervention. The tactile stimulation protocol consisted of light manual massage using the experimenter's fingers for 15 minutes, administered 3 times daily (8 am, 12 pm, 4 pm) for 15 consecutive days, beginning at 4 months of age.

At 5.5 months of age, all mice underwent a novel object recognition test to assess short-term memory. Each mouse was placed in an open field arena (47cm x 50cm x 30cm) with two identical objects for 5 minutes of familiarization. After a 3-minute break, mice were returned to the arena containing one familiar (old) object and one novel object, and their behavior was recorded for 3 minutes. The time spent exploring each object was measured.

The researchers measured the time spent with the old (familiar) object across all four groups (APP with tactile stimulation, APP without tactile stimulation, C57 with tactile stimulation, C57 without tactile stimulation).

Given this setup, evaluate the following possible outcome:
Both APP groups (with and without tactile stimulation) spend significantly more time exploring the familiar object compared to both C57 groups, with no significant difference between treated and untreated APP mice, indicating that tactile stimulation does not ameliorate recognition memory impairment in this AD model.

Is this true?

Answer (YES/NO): NO